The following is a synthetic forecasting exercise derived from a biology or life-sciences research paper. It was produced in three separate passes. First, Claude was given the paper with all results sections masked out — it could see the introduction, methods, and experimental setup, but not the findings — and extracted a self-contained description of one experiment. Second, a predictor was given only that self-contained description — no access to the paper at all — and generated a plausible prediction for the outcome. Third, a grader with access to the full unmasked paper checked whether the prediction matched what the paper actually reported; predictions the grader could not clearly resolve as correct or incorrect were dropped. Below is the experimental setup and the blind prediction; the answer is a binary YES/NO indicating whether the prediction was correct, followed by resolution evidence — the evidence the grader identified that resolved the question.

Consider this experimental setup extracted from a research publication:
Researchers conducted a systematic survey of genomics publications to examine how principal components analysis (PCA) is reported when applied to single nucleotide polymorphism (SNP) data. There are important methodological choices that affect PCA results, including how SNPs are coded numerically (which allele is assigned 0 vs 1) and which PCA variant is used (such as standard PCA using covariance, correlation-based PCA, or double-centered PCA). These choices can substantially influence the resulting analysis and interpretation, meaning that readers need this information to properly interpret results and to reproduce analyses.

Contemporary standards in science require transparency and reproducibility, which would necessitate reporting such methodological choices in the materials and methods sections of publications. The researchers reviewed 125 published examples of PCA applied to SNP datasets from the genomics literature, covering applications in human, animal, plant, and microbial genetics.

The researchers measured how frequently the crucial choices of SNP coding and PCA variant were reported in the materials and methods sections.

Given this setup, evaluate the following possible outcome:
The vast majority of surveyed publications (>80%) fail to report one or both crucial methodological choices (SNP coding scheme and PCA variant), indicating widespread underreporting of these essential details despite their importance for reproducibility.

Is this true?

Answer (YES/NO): YES